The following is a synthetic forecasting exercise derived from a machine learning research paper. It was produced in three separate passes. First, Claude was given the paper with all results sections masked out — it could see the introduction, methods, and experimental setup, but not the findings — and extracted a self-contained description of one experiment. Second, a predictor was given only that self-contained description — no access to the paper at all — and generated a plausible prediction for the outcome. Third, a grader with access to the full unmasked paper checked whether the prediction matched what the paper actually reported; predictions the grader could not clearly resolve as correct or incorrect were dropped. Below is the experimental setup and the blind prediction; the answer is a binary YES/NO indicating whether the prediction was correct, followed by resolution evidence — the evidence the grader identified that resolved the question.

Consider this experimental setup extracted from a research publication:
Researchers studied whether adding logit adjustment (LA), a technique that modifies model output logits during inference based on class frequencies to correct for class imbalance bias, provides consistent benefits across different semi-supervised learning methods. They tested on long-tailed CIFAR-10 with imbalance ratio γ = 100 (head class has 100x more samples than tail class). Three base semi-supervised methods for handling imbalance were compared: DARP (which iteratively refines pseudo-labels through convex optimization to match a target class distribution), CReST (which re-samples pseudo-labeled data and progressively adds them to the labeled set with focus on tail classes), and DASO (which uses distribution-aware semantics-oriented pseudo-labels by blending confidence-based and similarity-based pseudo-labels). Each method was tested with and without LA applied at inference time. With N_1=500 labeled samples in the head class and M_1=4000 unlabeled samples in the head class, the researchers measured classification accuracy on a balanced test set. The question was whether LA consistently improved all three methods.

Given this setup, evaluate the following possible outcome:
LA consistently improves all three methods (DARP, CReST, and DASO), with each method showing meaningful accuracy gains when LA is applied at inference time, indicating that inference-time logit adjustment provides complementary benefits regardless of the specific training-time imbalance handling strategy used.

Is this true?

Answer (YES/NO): NO